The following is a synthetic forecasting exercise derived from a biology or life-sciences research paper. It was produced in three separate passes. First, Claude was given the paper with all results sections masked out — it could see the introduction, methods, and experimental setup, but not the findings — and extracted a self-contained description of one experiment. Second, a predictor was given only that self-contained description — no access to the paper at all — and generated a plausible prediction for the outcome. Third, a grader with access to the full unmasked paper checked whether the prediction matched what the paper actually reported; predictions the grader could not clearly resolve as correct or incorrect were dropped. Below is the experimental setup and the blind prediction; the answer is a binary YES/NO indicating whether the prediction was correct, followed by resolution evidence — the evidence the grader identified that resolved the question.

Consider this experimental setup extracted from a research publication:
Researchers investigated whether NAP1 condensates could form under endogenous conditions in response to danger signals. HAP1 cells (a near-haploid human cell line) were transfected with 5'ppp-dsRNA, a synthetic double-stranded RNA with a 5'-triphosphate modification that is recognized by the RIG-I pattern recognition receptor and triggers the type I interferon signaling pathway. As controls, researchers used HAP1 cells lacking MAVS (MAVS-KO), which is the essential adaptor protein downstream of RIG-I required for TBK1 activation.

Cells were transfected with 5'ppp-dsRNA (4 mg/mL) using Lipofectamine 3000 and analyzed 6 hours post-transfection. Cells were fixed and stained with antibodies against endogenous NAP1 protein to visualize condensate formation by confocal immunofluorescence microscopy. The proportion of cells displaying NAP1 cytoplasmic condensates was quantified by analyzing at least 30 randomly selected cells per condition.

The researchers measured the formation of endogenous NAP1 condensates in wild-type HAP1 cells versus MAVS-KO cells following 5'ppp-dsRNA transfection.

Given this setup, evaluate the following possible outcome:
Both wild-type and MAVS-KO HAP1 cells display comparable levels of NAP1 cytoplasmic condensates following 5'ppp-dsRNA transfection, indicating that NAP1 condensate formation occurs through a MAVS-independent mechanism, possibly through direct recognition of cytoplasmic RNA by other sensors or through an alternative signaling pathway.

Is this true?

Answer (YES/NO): NO